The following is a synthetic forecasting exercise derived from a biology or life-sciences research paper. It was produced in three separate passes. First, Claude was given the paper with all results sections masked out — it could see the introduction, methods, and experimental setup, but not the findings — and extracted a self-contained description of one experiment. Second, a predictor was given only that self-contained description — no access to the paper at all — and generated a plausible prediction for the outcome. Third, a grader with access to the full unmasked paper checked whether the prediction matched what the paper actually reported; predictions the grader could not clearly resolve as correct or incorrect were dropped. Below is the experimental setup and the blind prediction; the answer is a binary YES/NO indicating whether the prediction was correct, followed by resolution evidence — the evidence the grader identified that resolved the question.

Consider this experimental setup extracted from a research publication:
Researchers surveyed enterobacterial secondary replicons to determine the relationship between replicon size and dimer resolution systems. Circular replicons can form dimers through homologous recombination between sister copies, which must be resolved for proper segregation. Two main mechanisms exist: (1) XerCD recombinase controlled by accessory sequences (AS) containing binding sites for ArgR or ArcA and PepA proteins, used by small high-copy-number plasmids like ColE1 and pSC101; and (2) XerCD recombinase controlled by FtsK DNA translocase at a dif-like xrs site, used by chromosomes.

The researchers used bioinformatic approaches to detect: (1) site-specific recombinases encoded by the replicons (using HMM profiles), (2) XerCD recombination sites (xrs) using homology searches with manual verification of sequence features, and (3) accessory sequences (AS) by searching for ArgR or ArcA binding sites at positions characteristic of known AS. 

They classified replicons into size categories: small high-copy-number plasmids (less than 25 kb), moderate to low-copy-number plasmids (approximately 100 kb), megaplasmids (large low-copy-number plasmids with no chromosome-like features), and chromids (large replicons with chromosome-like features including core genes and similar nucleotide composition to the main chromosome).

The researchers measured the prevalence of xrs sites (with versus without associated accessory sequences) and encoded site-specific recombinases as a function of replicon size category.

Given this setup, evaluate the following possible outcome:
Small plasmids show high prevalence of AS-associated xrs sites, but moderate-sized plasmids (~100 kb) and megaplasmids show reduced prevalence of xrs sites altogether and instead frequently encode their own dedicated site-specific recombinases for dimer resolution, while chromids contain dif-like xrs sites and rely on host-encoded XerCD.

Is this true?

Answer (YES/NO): NO